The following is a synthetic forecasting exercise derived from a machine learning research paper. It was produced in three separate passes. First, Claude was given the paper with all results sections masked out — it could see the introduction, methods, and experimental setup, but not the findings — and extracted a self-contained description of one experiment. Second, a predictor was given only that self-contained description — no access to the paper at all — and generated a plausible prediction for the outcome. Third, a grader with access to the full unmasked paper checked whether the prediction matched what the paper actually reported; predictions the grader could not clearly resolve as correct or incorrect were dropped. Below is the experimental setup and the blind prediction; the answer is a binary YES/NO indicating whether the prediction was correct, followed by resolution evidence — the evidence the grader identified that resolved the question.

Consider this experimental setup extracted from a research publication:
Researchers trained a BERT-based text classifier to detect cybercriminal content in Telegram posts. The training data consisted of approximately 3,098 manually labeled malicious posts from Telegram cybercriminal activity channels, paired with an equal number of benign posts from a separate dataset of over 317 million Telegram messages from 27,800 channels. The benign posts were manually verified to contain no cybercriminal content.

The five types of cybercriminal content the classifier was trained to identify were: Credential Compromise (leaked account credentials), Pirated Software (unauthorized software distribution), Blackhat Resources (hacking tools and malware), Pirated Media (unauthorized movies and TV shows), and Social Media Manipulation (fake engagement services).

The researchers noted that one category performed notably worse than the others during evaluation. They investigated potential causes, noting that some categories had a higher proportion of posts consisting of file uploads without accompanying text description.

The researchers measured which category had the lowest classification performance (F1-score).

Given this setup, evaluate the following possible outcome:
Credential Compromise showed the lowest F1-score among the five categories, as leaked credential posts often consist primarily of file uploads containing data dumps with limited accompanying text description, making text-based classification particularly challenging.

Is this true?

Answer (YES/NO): NO